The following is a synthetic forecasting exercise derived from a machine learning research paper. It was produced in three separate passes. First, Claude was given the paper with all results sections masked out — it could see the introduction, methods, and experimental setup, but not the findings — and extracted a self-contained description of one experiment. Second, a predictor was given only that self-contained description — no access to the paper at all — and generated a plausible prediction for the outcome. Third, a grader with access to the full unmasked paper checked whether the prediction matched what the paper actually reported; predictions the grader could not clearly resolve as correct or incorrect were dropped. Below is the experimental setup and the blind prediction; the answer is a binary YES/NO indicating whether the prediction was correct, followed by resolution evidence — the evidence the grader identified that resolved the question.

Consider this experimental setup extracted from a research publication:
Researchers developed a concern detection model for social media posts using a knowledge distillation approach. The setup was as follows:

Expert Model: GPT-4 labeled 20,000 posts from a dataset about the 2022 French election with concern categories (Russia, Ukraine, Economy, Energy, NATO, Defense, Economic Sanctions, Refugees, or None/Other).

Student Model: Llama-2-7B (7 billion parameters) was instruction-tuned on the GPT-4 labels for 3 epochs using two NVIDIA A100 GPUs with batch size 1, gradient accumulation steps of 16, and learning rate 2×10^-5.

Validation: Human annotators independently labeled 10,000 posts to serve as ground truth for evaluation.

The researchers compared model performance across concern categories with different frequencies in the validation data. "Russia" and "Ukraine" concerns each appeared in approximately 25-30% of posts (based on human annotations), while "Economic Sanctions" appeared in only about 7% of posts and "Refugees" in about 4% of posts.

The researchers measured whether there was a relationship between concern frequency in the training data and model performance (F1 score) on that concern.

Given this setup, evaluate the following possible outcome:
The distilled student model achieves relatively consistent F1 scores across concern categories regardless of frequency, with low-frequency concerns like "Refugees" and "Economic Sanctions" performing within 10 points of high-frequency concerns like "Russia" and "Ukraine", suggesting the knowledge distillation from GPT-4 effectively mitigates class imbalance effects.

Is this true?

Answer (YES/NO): NO